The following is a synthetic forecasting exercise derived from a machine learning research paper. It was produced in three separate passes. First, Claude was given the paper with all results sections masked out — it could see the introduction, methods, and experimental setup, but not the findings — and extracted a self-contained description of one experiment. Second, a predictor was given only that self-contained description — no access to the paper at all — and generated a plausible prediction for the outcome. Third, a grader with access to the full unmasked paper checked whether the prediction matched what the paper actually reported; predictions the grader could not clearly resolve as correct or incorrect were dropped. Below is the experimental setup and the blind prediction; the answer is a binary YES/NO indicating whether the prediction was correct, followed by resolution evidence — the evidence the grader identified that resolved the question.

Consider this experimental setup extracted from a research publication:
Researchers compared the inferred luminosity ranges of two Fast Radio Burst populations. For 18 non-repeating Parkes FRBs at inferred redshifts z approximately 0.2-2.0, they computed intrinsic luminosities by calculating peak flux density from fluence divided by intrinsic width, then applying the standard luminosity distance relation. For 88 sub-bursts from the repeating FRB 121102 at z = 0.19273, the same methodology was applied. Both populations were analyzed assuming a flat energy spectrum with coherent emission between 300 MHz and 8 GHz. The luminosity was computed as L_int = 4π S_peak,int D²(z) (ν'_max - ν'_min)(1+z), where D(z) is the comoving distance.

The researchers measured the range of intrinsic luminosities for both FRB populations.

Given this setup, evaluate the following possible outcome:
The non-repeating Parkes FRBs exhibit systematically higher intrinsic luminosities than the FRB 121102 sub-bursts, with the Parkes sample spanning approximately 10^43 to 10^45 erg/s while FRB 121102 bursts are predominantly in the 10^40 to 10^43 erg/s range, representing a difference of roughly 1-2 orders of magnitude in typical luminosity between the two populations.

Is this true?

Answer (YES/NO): NO